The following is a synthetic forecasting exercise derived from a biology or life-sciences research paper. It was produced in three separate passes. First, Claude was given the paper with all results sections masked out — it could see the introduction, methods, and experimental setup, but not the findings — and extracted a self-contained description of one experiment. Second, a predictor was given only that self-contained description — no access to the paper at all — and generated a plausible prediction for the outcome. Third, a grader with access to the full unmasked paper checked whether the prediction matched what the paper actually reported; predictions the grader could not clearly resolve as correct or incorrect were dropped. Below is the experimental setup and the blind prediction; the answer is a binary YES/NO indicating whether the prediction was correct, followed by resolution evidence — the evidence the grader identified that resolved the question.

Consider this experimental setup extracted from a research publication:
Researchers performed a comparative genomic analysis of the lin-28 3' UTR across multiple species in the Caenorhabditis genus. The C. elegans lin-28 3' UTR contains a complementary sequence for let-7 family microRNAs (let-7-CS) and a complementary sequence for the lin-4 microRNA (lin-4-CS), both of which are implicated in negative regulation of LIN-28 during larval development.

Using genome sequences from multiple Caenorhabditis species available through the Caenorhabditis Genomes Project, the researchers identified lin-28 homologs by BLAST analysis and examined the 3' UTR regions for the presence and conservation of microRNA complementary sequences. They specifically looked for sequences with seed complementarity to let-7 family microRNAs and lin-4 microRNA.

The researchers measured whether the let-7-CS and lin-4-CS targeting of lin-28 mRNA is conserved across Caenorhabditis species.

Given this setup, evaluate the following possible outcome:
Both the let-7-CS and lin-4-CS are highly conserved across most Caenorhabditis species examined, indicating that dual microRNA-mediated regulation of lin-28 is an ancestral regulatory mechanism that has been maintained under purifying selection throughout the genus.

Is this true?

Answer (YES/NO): NO